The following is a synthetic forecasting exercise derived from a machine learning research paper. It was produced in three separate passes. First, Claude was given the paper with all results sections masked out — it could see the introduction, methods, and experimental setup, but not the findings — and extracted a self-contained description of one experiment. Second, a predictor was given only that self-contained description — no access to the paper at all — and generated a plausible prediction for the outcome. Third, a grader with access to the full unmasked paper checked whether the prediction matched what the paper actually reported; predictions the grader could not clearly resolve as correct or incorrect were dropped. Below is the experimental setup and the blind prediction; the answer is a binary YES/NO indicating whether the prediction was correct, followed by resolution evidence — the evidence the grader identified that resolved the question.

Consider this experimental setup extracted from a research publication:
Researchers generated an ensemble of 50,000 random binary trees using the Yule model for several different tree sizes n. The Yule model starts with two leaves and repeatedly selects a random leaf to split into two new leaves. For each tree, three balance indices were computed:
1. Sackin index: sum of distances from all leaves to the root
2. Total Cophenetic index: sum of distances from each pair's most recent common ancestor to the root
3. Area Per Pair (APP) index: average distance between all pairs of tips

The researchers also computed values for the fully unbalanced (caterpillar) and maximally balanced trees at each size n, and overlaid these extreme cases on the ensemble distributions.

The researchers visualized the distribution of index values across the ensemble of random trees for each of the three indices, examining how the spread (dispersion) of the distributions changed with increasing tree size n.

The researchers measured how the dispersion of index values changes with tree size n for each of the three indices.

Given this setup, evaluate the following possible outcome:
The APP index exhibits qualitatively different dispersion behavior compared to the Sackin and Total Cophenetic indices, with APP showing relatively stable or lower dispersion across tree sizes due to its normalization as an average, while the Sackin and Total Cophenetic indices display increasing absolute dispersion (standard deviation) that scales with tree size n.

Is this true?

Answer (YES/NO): YES